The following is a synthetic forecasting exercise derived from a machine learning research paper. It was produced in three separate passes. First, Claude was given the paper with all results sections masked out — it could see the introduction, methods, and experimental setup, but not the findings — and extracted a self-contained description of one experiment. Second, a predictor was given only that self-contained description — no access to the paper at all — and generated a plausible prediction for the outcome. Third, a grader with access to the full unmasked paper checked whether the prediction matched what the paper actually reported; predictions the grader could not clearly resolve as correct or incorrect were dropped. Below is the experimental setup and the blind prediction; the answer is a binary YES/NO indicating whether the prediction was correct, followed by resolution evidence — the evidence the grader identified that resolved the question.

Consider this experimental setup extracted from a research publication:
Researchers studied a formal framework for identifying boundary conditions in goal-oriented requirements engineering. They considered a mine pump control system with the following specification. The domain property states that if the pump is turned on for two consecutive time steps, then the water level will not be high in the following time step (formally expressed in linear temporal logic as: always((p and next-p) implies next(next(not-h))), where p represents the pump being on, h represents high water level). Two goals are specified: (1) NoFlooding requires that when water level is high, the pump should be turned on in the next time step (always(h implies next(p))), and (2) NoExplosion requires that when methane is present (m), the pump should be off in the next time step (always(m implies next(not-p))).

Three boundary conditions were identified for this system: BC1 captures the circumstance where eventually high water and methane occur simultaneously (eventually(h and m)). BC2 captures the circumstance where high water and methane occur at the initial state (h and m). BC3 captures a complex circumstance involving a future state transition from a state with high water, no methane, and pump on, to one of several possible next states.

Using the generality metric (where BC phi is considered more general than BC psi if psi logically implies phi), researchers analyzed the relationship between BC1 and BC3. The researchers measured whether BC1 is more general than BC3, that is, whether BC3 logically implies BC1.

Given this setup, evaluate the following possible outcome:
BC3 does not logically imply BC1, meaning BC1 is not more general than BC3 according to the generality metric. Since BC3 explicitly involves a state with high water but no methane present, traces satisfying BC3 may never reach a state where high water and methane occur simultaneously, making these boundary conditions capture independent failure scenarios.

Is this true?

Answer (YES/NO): YES